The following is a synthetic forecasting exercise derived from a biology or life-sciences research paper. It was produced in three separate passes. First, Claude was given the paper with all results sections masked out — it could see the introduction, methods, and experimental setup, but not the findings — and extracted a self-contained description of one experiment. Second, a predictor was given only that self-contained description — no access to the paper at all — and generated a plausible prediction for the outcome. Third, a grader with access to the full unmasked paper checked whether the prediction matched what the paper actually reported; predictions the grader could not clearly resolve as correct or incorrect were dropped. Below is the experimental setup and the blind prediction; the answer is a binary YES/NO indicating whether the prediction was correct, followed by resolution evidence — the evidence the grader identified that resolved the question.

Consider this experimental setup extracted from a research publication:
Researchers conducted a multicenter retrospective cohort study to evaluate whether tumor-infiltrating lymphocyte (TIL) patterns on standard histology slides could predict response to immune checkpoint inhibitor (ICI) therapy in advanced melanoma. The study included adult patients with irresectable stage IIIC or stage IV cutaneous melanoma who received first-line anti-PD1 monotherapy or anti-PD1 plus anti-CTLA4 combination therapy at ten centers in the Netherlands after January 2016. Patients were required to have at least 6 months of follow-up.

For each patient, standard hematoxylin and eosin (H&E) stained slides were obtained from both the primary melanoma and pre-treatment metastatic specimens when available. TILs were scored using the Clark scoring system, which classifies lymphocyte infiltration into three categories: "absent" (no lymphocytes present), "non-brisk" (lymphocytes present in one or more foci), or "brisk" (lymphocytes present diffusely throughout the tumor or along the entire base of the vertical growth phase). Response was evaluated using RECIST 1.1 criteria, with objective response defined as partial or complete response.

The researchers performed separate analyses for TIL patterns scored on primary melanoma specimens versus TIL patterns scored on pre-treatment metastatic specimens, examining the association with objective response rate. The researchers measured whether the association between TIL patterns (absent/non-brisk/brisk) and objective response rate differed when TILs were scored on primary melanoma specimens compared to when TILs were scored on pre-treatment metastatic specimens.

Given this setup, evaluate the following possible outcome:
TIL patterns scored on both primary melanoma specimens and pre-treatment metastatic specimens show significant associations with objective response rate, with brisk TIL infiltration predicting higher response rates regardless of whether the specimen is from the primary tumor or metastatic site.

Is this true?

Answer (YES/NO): NO